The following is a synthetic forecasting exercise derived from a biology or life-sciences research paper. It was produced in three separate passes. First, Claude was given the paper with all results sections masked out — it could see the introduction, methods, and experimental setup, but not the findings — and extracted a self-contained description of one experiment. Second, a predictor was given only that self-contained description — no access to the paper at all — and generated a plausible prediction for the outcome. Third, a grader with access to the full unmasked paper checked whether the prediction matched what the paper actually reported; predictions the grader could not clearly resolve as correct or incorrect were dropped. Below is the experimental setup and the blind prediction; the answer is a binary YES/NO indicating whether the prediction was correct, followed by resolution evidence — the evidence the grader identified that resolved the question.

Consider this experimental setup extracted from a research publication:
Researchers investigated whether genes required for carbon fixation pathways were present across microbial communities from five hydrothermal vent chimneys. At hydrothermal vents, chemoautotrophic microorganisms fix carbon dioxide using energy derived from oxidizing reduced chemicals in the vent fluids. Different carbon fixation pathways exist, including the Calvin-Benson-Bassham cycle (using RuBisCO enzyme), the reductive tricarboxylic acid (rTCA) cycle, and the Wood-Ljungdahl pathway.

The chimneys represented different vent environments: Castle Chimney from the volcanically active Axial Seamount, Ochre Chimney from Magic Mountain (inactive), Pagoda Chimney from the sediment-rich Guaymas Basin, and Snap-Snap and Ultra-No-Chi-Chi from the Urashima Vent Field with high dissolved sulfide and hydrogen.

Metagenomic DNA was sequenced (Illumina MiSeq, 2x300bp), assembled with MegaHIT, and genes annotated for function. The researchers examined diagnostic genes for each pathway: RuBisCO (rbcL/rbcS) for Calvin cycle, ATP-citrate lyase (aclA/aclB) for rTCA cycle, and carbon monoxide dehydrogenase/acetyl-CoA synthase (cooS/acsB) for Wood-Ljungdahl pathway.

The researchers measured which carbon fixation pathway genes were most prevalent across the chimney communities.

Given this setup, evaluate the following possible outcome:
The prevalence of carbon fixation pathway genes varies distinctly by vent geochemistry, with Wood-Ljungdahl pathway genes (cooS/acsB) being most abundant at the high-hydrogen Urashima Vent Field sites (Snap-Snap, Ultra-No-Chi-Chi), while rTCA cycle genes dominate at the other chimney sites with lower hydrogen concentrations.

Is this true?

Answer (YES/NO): NO